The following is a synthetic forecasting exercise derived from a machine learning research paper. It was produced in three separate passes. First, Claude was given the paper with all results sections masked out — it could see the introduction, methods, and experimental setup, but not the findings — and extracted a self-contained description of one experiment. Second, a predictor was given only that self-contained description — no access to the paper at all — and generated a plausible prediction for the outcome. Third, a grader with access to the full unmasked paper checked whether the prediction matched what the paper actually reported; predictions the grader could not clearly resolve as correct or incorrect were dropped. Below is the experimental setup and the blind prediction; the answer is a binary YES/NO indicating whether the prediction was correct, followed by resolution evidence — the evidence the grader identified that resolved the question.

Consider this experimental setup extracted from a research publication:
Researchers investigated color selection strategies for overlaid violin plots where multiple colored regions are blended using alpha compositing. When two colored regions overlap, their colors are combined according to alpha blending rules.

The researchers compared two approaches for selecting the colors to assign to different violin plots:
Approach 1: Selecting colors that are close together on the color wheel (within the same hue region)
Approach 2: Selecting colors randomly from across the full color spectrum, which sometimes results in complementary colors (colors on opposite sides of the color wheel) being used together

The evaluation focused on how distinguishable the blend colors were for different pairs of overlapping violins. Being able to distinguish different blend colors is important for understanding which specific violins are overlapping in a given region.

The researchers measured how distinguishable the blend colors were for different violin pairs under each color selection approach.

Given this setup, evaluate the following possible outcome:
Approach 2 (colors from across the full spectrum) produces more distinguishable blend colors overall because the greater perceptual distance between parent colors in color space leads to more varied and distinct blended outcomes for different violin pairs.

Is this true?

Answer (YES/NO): NO